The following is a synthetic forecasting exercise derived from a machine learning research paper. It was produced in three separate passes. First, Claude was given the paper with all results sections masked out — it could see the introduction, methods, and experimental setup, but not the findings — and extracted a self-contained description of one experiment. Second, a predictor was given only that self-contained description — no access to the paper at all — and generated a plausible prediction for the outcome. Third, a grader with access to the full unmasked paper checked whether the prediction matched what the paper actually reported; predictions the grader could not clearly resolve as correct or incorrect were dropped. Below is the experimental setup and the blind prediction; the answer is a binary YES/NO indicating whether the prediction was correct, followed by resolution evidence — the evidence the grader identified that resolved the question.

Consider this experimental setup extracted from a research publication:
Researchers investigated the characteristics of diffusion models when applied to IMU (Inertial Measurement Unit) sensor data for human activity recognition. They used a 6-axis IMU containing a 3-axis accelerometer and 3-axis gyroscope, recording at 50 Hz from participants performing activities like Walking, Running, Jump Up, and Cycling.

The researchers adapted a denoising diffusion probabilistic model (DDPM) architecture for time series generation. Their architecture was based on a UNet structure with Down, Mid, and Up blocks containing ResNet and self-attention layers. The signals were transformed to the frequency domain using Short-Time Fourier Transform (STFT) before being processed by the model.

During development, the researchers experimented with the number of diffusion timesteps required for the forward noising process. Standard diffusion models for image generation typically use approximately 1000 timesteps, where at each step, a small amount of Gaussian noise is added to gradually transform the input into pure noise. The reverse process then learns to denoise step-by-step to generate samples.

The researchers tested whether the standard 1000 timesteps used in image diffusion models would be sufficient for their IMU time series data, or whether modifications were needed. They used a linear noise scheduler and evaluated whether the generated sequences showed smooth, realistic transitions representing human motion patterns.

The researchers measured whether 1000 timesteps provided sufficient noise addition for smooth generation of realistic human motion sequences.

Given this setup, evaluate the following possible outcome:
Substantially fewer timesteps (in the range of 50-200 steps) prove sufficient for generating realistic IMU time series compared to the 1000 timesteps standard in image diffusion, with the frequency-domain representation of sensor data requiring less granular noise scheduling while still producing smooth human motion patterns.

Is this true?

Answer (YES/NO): NO